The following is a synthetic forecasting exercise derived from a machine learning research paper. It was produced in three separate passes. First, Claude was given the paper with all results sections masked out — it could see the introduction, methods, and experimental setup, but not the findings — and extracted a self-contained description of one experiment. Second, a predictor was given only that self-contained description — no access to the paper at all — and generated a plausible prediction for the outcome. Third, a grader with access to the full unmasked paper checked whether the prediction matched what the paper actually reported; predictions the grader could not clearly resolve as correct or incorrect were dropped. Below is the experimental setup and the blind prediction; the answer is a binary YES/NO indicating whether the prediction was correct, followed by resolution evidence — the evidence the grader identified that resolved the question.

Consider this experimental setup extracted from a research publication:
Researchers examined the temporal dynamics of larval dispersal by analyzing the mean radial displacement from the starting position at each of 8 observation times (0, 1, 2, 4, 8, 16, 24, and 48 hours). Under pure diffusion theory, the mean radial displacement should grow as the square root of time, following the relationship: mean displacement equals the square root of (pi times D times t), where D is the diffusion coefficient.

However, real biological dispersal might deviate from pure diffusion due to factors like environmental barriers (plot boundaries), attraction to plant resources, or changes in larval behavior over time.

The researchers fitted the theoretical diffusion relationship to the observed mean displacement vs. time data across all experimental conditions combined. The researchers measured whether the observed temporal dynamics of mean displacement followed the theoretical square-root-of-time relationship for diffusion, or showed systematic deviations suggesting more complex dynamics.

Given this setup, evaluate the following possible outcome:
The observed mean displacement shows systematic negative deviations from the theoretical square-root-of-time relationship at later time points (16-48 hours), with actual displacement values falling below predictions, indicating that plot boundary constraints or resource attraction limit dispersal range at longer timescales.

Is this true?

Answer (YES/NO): NO